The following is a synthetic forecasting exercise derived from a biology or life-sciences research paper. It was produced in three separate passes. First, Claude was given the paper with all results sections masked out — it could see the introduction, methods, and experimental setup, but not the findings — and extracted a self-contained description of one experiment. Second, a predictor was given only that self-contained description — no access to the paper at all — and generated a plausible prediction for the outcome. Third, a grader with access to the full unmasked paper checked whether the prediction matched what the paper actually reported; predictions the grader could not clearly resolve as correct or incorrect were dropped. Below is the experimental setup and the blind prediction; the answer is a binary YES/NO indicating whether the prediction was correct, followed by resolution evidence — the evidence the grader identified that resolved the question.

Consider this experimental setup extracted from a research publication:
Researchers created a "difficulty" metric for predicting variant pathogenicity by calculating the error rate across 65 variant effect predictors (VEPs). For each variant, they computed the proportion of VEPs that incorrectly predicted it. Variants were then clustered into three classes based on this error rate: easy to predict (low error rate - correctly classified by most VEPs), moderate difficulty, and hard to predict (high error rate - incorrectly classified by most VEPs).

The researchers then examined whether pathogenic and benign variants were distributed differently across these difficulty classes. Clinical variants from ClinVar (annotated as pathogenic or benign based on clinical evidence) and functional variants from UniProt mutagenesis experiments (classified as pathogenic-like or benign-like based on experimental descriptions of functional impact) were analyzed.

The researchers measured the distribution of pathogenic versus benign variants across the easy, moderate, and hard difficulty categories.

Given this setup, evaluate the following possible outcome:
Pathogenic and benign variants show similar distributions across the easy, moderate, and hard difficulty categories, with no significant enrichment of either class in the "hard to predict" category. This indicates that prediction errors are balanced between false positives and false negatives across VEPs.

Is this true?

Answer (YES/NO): NO